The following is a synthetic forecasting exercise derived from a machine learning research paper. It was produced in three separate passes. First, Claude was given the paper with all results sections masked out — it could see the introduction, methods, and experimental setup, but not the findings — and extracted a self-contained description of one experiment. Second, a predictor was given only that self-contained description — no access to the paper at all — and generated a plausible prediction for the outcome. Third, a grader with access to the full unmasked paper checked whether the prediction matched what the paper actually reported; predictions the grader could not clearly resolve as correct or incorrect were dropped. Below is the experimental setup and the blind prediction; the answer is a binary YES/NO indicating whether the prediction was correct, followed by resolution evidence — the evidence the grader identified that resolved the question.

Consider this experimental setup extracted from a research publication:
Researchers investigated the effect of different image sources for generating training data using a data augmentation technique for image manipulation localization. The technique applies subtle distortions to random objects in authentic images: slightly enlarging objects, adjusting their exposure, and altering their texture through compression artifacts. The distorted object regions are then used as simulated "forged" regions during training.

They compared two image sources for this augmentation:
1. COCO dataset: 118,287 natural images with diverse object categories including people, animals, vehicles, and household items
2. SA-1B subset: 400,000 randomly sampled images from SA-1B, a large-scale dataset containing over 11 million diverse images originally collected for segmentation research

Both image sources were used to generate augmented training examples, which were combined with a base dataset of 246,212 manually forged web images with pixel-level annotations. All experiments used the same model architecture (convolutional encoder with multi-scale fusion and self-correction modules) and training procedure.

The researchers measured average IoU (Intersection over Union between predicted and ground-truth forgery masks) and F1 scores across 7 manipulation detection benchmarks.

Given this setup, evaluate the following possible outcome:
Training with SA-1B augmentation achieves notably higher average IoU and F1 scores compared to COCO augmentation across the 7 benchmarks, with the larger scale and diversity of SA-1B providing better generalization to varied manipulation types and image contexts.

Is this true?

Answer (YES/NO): NO